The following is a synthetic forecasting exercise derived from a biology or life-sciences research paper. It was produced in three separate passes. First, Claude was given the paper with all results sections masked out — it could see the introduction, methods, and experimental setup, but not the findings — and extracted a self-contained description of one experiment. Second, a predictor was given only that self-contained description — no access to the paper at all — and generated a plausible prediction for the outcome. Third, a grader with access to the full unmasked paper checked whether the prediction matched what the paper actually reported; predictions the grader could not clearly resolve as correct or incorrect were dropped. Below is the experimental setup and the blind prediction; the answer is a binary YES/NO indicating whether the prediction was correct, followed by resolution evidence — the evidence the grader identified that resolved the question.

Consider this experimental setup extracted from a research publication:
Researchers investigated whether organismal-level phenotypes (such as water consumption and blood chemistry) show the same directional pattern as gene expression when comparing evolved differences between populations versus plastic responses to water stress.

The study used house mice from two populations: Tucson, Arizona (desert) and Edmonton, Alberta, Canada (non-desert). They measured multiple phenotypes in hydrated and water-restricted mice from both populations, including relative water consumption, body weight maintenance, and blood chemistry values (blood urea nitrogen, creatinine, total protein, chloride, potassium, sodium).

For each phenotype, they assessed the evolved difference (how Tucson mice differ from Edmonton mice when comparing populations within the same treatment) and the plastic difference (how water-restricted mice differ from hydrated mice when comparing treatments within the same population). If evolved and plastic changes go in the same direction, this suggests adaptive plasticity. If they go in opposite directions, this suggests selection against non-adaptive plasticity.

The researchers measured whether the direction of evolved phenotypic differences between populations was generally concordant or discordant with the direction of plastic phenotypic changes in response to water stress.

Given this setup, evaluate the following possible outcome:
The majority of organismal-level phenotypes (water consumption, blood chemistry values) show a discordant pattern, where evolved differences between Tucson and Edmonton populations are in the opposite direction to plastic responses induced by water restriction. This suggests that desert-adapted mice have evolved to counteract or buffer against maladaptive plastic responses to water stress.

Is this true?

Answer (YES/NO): NO